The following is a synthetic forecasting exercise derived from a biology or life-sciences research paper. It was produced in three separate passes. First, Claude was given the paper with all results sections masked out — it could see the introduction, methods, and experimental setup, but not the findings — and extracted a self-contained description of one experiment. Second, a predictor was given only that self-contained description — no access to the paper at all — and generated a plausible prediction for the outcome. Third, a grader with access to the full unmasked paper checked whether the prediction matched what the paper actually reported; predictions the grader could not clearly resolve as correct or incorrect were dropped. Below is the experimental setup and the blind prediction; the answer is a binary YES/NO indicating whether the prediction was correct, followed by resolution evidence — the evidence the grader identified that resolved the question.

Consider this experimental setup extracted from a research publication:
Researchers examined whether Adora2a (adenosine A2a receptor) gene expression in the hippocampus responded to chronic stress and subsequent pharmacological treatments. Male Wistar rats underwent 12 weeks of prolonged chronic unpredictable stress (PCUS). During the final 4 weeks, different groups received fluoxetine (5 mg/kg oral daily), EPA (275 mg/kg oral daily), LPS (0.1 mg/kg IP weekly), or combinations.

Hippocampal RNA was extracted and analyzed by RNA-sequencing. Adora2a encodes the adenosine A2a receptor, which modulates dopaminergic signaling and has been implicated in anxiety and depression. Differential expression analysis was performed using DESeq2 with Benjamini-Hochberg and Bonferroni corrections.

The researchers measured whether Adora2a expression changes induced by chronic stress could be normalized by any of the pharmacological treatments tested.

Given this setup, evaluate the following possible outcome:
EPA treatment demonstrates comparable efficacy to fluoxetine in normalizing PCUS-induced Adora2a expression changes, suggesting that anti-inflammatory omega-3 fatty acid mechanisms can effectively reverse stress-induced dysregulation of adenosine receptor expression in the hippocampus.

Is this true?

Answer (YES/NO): NO